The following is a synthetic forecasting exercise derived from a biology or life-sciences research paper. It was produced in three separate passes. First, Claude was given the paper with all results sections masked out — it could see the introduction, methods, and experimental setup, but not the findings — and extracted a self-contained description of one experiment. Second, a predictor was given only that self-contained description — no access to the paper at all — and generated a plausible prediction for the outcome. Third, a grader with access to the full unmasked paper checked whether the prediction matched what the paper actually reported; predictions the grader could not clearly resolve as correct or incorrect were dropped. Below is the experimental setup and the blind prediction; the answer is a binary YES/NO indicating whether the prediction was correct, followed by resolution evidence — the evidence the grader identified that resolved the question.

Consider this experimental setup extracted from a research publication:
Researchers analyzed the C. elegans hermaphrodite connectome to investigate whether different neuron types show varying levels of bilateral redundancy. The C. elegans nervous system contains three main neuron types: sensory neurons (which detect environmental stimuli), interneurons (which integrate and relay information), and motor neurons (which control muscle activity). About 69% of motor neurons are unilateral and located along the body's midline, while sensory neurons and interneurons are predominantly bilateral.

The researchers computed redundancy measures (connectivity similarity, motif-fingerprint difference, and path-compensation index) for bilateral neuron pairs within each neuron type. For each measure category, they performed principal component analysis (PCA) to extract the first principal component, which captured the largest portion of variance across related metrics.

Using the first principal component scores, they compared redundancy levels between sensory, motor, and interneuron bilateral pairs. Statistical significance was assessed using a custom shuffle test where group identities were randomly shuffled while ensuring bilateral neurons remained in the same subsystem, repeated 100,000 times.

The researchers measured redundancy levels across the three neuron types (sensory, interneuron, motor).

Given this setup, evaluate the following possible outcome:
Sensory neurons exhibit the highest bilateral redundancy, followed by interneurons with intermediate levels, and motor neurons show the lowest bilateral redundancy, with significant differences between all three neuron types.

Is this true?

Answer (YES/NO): NO